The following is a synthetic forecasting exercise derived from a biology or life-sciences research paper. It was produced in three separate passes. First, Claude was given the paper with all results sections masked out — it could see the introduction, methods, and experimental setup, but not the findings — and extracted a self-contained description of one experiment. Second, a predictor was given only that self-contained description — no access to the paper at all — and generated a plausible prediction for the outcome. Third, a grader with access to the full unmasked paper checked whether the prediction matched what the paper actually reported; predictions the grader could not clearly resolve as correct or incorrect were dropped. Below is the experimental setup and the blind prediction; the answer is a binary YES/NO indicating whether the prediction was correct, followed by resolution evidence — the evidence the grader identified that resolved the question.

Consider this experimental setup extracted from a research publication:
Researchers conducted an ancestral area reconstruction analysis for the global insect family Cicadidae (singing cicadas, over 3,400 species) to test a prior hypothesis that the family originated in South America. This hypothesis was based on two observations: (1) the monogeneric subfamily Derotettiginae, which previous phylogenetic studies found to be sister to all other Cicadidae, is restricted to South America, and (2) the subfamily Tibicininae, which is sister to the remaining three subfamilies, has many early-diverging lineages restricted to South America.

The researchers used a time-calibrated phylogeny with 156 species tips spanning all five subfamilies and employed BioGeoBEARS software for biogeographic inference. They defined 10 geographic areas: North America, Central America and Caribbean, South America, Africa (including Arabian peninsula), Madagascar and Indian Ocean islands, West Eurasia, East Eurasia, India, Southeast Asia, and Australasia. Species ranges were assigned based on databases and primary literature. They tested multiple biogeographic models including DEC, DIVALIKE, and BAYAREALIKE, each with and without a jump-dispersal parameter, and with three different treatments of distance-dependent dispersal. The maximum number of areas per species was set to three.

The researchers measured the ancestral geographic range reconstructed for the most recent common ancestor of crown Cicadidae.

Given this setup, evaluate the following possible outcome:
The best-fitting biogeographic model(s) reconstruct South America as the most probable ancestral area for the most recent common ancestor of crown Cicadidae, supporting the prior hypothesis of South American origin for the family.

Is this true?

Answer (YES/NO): NO